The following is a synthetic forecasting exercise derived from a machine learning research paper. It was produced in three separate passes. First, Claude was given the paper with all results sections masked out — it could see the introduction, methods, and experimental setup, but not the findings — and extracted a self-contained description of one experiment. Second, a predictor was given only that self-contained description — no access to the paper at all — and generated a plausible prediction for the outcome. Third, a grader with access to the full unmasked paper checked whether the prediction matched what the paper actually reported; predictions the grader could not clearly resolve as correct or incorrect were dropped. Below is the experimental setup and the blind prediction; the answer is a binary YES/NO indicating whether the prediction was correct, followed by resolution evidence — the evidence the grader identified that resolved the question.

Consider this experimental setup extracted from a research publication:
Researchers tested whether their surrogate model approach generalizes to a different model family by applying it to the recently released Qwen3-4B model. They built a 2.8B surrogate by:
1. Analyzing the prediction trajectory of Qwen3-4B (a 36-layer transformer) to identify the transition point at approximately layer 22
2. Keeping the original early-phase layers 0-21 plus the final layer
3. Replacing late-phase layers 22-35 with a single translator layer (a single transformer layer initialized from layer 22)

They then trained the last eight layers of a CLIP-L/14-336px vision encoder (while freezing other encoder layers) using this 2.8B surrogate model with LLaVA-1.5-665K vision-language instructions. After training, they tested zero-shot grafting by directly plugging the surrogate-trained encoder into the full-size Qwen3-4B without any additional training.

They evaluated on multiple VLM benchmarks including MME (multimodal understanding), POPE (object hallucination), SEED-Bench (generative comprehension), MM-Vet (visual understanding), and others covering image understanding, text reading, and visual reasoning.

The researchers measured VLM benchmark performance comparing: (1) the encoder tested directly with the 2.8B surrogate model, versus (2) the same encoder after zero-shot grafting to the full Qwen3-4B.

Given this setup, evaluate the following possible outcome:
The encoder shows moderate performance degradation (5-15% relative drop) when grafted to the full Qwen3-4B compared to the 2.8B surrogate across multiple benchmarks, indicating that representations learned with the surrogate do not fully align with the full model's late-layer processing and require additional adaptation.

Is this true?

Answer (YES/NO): NO